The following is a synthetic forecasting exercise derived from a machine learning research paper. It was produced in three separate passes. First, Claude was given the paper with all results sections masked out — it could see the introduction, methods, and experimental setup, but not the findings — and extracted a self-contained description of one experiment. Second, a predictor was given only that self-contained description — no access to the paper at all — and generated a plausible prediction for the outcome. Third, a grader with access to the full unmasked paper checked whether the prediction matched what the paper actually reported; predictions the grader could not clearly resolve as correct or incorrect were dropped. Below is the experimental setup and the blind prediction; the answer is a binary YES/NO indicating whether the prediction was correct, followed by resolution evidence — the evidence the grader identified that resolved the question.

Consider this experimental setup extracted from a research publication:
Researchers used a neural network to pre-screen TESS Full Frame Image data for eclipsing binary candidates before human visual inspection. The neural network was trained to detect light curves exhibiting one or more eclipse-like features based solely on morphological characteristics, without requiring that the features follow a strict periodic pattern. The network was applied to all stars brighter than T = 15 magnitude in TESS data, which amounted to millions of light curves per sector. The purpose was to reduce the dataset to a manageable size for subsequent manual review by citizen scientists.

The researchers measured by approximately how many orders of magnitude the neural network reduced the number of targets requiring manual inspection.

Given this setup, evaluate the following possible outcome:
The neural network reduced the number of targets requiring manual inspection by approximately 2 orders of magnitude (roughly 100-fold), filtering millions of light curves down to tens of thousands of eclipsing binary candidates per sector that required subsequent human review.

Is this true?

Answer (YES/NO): YES